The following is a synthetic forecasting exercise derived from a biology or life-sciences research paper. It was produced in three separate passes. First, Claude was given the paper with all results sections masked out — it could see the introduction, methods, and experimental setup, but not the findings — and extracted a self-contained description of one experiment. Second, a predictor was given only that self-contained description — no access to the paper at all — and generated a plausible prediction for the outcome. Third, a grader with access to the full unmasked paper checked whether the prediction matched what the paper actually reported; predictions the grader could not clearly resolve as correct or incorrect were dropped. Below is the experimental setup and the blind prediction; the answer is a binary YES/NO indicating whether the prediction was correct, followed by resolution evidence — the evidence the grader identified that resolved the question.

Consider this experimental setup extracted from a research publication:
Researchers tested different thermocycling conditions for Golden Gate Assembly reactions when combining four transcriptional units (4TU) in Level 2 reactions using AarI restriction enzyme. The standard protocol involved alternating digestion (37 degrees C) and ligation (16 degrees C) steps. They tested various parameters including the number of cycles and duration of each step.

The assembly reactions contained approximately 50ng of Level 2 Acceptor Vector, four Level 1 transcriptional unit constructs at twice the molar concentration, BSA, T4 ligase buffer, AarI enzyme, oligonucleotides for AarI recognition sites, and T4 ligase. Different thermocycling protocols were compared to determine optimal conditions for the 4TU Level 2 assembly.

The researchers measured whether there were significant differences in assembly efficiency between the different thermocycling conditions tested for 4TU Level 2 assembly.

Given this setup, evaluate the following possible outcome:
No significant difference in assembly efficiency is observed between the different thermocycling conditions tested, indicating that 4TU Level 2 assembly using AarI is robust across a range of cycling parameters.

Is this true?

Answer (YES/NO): YES